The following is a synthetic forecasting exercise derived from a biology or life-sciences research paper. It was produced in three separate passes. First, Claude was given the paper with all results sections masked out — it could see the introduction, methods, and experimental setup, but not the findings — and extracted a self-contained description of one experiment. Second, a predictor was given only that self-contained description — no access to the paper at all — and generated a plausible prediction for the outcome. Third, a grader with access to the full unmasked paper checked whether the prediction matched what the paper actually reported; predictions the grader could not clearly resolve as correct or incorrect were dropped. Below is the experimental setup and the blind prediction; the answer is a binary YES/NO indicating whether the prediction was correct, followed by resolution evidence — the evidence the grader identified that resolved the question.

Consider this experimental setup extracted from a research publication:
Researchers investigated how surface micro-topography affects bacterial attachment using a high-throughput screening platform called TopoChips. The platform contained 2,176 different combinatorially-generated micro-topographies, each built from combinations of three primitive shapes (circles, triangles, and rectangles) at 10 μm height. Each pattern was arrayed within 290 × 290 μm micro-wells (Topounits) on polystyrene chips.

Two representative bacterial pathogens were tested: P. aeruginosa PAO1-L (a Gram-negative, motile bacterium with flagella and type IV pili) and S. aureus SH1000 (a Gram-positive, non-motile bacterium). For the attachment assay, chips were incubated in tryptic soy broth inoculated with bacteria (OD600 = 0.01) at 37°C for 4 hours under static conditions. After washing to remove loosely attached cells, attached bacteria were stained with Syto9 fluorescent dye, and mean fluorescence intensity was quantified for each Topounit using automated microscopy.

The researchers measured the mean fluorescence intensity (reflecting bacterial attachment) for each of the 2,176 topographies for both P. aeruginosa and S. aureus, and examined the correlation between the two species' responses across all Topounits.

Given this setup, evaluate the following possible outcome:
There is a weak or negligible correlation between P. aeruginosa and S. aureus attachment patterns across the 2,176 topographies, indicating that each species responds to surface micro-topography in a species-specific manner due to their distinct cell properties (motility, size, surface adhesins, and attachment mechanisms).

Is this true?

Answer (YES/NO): NO